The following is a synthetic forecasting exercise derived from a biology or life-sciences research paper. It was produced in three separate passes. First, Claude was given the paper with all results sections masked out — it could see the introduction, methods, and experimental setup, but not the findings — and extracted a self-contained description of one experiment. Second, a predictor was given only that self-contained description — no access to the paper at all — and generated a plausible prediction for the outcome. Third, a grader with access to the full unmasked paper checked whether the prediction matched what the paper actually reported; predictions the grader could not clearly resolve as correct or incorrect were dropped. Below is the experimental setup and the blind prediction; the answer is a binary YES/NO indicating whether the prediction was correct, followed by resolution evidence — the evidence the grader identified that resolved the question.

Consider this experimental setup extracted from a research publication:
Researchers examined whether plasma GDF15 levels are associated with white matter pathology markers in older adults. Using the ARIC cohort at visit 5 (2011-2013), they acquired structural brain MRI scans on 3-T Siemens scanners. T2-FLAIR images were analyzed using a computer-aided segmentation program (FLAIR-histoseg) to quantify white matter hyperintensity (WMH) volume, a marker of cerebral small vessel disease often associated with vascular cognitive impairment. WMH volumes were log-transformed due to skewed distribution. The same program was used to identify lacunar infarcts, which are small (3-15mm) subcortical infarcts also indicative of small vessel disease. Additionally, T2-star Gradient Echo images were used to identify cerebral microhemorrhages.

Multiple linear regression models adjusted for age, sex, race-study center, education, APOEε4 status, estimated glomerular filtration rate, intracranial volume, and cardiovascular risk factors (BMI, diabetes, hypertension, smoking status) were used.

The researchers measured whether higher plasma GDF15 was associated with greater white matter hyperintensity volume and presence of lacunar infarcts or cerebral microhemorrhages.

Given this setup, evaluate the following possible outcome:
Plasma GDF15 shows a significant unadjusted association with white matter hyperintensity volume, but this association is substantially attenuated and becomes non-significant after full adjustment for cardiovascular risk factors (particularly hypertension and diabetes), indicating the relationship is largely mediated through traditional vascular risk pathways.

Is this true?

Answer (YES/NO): NO